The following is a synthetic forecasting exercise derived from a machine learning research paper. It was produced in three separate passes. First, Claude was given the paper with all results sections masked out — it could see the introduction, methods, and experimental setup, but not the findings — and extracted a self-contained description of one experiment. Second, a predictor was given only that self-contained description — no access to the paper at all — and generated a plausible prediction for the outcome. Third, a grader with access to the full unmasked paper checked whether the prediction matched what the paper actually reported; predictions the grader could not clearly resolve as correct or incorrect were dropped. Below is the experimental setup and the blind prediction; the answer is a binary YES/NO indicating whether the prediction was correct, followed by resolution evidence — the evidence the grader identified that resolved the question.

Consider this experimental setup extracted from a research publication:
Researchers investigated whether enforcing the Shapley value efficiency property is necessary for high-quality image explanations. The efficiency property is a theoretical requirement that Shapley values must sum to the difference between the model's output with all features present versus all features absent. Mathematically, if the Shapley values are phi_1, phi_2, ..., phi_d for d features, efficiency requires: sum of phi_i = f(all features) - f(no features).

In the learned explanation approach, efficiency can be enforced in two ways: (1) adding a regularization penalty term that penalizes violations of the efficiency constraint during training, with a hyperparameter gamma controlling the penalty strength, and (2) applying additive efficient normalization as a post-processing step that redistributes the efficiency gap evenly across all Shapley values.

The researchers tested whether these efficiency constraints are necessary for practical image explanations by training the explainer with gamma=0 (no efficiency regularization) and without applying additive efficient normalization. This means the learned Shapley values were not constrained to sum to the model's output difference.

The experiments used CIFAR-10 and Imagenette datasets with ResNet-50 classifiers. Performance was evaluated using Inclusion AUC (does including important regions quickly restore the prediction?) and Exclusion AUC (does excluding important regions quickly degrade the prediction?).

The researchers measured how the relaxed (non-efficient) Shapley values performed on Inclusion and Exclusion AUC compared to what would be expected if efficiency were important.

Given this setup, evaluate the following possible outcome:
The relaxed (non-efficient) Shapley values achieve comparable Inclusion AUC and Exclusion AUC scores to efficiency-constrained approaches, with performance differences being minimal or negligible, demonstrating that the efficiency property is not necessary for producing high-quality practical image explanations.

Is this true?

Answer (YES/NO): YES